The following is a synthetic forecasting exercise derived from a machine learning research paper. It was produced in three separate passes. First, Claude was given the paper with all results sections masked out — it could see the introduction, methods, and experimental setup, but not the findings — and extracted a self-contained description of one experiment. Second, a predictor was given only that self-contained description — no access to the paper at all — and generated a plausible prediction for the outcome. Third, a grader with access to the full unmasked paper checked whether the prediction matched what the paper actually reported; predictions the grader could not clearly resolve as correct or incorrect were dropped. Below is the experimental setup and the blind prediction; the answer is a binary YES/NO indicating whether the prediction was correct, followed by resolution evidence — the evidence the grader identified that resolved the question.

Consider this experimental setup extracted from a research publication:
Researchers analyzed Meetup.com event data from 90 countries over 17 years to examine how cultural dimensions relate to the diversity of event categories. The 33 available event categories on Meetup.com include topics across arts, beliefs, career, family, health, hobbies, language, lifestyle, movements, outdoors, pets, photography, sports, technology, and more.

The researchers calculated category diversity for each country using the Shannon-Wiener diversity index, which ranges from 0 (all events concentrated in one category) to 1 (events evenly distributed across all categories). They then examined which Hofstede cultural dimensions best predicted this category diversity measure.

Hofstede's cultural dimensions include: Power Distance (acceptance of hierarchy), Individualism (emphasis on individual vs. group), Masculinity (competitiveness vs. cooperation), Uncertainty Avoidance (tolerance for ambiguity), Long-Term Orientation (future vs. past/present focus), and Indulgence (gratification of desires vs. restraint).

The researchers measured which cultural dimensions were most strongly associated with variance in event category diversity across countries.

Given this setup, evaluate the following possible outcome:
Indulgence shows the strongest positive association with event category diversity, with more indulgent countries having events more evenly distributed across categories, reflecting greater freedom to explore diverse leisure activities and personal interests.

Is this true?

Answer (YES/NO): YES